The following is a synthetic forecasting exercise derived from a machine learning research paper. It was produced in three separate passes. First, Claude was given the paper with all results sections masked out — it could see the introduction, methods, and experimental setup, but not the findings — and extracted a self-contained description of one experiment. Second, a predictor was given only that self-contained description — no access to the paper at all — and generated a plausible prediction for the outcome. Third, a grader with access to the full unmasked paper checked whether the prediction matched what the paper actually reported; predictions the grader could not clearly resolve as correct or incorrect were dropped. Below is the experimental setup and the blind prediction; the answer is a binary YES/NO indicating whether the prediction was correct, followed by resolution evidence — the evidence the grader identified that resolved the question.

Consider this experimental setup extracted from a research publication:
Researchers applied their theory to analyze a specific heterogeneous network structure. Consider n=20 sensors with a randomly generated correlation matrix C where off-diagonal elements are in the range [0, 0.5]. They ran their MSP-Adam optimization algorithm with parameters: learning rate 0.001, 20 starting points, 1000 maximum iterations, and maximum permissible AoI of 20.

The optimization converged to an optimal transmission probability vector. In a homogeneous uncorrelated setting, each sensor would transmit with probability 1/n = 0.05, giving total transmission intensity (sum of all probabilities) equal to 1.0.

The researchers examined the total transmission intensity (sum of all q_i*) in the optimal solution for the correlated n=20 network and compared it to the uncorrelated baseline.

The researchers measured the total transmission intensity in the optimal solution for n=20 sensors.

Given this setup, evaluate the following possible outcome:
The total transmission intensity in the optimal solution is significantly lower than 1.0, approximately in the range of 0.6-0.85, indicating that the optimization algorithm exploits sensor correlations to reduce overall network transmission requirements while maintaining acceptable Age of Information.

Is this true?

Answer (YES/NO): NO